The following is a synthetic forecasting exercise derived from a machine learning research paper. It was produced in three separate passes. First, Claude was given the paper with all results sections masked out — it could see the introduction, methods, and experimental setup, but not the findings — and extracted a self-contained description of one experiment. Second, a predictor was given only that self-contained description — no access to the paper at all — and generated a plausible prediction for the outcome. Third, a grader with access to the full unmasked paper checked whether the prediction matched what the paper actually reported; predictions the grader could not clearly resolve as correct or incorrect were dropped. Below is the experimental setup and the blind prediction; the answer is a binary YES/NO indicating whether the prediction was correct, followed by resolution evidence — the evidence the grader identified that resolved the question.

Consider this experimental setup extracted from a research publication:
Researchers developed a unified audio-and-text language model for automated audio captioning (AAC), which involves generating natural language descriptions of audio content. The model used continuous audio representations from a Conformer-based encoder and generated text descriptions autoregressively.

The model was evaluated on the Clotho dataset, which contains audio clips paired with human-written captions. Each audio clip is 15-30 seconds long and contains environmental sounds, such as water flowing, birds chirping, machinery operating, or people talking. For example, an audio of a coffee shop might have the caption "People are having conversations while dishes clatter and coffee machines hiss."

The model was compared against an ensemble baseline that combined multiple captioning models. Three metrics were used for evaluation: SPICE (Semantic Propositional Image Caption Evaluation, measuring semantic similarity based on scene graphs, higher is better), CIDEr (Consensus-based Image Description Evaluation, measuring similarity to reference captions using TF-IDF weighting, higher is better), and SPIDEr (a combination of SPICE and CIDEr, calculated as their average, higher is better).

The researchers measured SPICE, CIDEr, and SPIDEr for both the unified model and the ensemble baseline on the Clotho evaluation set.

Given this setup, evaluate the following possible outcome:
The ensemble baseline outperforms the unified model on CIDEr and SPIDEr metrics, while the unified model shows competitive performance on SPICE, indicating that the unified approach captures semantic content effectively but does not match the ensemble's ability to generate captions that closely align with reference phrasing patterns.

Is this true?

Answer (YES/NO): NO